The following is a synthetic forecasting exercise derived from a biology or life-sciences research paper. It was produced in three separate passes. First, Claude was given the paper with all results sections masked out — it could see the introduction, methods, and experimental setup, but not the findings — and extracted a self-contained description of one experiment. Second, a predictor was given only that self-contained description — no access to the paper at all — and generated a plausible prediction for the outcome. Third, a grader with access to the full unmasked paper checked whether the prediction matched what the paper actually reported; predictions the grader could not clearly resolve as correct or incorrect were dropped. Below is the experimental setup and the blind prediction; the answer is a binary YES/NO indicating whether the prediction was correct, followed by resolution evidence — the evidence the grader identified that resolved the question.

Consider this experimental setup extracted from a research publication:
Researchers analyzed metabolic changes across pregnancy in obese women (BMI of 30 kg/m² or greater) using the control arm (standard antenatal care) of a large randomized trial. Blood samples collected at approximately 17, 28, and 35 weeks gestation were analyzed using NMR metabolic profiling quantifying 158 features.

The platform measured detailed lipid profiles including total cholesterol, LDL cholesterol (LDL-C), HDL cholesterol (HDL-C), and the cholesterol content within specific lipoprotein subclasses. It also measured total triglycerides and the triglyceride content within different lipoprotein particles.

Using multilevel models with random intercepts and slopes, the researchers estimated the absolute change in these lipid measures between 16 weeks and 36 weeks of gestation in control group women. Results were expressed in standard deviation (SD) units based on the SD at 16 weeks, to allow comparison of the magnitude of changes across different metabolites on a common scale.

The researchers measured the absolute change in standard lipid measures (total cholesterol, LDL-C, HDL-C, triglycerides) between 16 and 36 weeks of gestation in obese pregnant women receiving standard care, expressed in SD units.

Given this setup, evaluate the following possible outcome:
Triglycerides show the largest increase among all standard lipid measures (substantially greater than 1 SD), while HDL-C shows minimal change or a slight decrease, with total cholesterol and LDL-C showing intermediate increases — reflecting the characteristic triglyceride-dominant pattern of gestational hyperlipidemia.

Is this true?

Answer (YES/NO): YES